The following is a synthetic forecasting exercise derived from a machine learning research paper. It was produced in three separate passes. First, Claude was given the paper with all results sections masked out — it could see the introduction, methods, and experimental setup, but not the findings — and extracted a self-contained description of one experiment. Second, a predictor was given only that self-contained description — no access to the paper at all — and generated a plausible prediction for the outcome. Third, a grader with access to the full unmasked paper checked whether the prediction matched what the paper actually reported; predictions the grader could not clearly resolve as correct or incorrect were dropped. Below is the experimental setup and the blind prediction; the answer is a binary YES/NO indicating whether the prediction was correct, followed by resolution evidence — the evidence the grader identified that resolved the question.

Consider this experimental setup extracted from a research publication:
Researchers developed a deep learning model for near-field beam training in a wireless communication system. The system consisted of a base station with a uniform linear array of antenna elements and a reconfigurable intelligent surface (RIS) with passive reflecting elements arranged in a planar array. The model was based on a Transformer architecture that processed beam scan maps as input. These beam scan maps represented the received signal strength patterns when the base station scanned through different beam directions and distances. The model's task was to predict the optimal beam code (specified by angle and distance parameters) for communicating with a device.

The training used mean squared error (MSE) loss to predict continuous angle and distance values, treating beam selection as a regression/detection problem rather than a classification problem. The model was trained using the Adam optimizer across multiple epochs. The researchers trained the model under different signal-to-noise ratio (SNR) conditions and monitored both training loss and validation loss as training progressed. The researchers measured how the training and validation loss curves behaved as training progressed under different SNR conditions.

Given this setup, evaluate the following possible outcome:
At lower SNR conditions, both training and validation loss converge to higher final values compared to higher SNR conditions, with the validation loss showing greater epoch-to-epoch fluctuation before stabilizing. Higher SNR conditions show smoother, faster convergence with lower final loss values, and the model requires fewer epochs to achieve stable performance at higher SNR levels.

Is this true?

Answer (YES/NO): YES